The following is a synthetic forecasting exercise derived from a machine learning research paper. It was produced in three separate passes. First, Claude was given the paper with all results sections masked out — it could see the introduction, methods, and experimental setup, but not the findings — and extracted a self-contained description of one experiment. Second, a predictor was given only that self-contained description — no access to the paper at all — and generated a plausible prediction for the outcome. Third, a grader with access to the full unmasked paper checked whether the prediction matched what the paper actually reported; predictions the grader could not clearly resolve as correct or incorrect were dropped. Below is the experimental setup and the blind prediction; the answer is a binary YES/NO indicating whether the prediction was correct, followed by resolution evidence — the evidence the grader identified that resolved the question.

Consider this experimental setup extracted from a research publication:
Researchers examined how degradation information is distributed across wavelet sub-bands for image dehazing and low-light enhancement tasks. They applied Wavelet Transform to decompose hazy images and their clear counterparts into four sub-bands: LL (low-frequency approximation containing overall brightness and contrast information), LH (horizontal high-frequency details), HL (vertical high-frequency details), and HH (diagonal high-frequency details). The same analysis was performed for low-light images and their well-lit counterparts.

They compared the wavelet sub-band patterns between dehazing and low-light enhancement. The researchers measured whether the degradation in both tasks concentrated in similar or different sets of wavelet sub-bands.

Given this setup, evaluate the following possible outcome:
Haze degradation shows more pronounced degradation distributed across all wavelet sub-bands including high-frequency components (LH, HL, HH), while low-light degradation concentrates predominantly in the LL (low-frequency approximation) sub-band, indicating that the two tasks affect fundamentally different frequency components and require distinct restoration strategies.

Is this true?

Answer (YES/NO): NO